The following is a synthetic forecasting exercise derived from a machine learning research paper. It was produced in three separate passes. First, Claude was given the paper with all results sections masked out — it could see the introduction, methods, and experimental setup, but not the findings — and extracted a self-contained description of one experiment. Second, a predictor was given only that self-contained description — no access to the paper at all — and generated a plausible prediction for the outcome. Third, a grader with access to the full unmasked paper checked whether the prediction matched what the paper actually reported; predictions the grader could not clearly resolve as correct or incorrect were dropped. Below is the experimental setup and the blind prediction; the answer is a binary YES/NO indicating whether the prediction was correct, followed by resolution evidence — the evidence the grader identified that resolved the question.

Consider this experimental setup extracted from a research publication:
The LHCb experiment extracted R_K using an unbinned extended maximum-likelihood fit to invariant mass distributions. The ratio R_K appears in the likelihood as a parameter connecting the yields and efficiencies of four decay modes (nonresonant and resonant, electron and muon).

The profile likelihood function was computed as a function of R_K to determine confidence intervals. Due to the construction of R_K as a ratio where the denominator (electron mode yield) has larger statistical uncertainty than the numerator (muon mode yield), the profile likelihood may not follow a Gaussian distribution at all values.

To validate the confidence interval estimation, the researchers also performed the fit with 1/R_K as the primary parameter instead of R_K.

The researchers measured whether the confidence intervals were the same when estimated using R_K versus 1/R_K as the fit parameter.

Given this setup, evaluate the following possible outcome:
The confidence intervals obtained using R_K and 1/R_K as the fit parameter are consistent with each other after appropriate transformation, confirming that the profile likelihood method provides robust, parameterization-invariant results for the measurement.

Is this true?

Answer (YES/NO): YES